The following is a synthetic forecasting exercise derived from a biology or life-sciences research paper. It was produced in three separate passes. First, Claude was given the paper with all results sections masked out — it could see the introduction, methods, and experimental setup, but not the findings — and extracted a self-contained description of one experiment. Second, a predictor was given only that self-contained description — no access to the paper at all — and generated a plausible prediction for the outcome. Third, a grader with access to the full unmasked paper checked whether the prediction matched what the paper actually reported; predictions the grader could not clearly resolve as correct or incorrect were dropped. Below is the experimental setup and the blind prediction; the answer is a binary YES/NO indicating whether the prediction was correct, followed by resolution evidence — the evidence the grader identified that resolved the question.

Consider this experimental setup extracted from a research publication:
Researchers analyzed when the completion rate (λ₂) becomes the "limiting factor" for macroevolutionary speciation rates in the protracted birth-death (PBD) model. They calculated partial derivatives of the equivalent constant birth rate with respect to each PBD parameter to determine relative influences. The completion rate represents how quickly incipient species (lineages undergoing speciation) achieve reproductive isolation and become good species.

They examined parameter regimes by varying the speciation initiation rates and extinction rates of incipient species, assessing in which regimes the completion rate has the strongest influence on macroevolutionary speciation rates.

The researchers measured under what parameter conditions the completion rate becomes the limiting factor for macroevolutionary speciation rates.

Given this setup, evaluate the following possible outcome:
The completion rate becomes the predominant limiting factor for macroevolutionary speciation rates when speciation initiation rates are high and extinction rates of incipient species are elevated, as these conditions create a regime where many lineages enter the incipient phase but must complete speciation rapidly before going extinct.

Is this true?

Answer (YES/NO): NO